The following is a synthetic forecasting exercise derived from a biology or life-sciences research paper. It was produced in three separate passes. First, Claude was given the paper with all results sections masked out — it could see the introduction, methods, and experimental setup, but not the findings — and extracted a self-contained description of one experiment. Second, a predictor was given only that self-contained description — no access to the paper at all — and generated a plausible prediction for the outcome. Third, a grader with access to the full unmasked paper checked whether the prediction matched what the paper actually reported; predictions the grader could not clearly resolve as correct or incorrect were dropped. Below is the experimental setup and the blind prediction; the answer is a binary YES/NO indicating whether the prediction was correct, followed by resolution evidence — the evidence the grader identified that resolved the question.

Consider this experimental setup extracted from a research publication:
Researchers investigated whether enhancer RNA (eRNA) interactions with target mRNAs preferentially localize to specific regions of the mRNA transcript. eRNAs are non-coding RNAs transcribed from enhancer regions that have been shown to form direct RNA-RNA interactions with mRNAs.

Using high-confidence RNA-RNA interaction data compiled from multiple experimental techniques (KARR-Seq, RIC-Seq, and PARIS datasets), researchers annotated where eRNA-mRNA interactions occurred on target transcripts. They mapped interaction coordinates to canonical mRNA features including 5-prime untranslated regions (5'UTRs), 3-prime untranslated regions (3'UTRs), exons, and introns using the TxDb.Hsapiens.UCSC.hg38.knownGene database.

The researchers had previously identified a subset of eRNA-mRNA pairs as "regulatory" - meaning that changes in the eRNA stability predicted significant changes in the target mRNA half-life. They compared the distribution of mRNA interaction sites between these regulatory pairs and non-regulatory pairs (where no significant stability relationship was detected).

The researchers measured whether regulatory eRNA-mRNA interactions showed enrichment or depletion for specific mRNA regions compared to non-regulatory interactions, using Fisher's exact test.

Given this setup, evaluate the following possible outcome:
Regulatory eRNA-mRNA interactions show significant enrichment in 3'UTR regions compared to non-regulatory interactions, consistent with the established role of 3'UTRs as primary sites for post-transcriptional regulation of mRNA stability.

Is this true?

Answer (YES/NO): YES